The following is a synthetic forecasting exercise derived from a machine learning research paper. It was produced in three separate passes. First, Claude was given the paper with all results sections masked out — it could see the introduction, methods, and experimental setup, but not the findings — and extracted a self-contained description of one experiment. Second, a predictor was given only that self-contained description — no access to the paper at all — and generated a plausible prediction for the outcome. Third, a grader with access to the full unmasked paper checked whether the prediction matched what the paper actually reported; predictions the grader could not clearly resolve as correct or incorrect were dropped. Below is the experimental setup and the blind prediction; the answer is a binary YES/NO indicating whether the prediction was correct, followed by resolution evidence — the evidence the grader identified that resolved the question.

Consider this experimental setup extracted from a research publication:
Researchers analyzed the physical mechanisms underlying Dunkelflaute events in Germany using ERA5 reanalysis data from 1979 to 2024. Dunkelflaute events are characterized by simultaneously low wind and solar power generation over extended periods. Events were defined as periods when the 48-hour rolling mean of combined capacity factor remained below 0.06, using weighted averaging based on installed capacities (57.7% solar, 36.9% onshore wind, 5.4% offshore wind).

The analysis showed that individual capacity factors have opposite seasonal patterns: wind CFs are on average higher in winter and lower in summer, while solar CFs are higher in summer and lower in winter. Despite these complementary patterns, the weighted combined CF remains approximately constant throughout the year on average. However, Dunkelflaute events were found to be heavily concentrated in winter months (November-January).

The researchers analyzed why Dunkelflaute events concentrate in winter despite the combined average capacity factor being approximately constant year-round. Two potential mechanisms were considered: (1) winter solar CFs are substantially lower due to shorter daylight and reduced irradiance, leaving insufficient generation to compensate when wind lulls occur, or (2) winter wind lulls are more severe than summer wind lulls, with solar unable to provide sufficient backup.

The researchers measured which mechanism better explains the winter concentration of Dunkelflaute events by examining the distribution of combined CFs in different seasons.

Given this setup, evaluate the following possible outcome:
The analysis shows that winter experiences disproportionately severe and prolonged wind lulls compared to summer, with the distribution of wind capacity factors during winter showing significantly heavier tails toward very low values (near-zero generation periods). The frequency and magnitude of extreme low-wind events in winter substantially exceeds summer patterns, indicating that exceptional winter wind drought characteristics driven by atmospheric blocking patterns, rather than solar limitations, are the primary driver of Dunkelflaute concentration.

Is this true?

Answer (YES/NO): NO